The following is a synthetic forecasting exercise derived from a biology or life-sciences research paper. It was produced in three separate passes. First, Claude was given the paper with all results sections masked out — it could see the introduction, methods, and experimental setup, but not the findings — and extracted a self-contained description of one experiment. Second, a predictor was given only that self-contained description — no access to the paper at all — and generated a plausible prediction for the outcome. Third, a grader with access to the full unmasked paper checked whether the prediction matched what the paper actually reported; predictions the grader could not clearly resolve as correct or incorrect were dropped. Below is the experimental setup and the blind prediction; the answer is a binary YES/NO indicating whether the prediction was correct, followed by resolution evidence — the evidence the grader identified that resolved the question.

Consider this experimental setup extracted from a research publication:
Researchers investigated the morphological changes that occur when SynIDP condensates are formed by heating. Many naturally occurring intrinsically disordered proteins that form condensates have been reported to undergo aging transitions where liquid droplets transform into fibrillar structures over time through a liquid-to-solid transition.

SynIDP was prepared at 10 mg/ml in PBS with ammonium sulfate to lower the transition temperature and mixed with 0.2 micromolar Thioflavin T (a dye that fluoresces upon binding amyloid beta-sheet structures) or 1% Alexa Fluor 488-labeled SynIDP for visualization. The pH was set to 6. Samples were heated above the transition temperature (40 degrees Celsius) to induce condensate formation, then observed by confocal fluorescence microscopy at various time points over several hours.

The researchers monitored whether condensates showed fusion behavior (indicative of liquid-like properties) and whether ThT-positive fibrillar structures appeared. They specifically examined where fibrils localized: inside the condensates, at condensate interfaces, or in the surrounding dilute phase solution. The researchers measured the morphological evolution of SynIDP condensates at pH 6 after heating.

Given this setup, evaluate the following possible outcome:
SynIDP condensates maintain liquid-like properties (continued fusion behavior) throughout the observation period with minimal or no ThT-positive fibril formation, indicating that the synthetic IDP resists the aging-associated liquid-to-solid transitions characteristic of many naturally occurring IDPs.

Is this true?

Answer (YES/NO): NO